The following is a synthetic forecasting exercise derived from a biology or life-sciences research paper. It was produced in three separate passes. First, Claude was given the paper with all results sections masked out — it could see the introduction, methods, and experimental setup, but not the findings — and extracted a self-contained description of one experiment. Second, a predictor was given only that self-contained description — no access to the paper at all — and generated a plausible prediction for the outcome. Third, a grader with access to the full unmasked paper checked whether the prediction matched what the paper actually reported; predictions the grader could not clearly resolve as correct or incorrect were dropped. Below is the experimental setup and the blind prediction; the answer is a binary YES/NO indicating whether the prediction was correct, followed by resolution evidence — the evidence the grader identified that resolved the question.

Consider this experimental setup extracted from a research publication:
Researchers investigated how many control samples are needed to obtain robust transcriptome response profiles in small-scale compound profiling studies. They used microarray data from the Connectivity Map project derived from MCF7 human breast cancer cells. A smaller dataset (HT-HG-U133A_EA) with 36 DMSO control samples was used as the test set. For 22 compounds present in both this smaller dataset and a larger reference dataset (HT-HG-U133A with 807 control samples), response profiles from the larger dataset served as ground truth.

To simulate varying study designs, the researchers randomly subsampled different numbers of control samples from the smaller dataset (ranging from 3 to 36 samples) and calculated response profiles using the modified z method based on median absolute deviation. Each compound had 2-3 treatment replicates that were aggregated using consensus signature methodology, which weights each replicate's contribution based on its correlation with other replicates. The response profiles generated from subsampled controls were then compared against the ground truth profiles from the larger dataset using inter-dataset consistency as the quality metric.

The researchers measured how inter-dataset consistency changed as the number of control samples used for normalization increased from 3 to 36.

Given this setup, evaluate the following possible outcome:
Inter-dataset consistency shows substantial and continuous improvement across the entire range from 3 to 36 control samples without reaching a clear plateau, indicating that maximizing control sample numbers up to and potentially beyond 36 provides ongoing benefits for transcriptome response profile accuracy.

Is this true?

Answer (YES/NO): NO